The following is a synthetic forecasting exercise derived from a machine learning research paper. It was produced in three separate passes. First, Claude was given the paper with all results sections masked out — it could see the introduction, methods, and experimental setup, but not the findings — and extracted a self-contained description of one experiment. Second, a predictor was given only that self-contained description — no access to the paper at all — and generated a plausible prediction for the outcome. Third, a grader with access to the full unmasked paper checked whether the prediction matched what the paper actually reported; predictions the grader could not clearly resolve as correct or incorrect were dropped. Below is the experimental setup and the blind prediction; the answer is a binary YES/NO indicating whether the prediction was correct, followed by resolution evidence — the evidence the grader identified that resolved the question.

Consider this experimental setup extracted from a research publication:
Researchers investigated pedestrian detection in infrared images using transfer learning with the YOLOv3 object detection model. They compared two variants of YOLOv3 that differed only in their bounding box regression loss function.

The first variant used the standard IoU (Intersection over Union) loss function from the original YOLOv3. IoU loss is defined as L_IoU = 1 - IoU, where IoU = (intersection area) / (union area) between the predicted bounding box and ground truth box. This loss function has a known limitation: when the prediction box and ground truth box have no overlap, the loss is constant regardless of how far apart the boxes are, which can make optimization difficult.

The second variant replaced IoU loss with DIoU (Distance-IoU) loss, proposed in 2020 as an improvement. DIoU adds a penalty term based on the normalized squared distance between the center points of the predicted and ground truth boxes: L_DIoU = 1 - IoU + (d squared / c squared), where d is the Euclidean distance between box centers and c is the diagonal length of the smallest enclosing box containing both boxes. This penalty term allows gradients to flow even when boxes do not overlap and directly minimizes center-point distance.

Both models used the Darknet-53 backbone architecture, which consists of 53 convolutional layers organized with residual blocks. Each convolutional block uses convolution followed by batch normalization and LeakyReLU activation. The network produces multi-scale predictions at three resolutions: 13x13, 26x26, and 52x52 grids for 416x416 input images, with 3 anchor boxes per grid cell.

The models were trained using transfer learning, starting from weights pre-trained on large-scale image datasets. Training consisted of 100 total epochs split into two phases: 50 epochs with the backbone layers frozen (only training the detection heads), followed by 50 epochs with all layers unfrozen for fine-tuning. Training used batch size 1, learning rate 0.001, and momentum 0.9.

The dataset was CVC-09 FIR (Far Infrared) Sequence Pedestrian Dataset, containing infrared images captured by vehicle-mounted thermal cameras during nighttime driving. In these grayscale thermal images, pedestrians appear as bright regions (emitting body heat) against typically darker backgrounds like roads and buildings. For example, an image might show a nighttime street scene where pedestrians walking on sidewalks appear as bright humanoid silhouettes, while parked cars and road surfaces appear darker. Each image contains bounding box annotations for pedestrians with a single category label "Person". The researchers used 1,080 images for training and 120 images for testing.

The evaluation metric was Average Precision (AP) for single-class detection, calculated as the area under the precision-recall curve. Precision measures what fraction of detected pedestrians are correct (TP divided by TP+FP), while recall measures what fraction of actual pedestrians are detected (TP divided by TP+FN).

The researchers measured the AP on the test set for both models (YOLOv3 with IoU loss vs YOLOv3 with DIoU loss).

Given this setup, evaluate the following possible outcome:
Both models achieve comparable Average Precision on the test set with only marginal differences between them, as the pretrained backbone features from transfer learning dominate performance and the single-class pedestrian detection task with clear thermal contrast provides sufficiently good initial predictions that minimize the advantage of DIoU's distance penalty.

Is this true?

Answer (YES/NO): NO